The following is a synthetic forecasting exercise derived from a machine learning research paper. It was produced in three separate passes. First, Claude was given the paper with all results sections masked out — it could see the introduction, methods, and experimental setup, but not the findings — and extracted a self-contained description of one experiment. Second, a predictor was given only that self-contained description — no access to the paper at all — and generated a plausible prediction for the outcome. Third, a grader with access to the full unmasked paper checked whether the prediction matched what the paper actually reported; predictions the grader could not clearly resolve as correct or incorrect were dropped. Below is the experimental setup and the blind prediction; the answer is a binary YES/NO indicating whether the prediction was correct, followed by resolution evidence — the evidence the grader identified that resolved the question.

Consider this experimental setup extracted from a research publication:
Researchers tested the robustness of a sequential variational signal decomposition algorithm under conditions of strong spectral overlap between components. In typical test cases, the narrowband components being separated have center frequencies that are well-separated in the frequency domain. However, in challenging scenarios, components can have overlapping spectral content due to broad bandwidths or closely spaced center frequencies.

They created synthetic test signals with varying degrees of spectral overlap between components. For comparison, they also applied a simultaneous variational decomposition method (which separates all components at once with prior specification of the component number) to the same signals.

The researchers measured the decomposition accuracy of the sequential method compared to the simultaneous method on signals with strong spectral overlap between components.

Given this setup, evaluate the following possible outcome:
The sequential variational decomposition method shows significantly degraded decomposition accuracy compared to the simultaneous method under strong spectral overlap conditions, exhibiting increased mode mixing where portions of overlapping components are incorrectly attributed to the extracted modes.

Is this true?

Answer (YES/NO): NO